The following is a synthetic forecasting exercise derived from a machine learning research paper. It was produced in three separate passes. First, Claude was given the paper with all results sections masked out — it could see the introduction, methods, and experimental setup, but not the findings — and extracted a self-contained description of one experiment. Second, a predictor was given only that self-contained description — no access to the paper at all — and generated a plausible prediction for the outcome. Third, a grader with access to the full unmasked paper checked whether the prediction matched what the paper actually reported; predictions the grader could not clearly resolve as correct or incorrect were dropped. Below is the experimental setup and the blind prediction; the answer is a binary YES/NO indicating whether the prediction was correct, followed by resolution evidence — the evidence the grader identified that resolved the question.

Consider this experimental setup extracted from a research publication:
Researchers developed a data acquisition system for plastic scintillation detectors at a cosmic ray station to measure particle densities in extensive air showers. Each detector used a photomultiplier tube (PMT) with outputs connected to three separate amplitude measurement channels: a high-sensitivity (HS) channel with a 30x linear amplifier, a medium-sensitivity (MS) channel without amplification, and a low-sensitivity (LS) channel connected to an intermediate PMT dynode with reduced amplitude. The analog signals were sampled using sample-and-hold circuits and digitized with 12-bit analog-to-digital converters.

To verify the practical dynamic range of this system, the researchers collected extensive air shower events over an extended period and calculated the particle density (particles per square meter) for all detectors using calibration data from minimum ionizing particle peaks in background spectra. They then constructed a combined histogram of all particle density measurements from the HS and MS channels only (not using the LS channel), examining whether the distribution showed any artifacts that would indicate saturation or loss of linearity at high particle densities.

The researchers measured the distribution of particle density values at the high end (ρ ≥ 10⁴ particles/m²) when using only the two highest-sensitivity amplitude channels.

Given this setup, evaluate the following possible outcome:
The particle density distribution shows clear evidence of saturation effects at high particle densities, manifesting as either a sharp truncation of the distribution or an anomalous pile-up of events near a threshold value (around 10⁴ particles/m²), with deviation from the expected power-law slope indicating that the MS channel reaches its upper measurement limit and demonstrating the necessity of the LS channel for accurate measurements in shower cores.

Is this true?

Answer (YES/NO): NO